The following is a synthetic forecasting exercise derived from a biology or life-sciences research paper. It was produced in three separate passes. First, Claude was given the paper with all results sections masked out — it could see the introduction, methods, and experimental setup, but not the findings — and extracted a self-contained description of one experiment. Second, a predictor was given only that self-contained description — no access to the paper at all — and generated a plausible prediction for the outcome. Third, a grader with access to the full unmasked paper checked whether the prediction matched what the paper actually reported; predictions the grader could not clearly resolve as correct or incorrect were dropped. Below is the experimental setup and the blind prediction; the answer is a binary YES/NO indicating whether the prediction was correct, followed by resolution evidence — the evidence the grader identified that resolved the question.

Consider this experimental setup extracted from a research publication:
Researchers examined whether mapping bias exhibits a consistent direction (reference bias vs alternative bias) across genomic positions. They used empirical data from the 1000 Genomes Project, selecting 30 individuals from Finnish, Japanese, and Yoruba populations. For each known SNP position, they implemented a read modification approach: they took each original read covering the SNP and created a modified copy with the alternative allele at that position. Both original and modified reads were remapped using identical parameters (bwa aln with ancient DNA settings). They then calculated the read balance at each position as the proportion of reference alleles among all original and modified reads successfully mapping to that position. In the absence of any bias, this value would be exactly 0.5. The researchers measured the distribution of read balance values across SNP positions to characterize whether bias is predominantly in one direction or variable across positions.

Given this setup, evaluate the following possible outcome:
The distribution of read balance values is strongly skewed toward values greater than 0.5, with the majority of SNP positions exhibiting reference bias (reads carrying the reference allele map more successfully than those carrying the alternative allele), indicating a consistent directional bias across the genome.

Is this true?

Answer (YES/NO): NO